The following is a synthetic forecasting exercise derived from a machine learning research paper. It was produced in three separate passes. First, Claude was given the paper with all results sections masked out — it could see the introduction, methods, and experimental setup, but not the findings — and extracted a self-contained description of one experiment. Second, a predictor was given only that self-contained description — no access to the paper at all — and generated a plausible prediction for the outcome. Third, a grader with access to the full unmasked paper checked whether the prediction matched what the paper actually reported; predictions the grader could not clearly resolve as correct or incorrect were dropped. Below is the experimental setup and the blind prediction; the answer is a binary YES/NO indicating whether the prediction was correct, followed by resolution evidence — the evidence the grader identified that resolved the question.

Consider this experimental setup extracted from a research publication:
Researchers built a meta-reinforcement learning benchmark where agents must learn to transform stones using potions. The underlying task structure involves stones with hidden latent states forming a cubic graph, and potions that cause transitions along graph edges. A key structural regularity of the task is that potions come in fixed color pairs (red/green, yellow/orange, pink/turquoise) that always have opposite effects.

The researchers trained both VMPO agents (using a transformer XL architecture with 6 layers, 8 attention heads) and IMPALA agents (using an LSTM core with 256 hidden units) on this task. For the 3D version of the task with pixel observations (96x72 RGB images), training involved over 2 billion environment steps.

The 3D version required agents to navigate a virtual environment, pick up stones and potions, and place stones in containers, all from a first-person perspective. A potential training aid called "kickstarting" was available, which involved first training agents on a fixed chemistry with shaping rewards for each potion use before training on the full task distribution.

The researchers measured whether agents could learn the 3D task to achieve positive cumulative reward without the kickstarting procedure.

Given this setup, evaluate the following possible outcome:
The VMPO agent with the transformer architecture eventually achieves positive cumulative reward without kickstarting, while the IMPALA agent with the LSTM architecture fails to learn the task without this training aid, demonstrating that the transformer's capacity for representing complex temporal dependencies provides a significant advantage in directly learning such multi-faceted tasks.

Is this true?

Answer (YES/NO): NO